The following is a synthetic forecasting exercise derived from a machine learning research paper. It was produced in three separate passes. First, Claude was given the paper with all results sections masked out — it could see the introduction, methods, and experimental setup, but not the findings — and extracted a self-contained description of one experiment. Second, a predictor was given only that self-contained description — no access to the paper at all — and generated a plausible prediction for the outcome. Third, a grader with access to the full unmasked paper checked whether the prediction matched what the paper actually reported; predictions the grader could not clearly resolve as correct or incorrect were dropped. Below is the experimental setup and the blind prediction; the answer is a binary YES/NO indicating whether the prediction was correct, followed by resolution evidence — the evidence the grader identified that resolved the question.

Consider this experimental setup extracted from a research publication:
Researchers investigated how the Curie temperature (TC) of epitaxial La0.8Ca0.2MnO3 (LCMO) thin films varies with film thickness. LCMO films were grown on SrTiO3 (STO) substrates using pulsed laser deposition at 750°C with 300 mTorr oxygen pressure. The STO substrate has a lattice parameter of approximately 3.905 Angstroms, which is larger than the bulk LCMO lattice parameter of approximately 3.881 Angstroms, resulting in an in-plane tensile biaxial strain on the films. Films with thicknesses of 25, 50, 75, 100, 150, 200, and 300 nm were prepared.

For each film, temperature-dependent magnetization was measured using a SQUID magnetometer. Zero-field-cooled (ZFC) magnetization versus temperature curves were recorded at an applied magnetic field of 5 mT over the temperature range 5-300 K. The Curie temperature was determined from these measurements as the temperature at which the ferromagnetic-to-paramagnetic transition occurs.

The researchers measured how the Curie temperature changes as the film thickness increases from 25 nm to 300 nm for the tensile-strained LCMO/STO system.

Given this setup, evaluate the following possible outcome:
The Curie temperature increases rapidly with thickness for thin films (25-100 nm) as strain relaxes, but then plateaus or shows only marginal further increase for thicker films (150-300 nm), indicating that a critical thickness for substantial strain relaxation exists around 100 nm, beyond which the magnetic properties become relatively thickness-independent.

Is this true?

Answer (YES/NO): NO